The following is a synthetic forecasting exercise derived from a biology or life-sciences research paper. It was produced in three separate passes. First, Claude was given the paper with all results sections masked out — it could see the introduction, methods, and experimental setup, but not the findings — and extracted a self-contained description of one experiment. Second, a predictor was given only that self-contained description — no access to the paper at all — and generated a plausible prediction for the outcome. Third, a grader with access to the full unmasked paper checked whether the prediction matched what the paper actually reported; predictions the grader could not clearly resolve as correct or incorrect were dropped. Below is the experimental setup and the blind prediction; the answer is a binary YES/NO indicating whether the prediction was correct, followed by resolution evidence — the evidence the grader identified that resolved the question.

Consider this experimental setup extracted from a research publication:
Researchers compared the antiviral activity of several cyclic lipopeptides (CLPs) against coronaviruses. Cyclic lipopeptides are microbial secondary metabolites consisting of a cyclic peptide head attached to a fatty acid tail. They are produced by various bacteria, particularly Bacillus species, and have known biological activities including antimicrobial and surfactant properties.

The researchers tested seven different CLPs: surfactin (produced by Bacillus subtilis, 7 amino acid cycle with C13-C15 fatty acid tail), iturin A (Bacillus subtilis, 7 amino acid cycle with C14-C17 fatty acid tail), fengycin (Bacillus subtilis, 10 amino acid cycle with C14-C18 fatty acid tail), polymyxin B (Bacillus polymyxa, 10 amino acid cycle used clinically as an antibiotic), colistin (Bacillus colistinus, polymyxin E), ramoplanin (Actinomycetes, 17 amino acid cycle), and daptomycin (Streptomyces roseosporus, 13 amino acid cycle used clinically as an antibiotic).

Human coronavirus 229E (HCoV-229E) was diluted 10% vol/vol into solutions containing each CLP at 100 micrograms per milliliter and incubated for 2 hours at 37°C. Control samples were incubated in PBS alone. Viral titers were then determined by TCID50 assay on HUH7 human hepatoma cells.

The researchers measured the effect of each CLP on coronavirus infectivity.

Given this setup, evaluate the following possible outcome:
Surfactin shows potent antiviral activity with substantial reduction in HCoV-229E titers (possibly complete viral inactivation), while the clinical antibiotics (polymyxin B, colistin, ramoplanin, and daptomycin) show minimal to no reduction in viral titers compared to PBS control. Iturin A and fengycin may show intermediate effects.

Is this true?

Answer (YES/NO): NO